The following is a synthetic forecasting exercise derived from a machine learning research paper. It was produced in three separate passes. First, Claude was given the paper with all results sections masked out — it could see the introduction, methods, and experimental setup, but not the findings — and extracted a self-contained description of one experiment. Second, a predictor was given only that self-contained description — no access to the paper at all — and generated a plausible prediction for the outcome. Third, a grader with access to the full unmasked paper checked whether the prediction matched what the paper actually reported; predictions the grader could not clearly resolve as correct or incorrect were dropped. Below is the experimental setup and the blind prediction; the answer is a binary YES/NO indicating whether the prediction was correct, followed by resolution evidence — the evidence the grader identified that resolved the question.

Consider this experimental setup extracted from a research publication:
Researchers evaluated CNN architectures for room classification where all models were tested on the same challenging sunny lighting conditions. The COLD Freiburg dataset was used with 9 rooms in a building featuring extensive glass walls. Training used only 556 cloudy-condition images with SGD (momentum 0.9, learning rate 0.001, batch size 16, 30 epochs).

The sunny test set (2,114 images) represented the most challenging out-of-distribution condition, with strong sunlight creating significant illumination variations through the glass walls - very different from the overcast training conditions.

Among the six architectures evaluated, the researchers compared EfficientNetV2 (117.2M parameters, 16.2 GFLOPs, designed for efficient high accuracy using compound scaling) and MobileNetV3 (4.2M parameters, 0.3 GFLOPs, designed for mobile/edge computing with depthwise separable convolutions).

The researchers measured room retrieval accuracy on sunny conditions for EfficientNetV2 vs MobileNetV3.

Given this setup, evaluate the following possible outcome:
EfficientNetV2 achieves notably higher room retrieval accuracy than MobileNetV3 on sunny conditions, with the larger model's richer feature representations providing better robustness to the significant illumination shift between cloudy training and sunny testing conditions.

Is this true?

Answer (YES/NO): NO